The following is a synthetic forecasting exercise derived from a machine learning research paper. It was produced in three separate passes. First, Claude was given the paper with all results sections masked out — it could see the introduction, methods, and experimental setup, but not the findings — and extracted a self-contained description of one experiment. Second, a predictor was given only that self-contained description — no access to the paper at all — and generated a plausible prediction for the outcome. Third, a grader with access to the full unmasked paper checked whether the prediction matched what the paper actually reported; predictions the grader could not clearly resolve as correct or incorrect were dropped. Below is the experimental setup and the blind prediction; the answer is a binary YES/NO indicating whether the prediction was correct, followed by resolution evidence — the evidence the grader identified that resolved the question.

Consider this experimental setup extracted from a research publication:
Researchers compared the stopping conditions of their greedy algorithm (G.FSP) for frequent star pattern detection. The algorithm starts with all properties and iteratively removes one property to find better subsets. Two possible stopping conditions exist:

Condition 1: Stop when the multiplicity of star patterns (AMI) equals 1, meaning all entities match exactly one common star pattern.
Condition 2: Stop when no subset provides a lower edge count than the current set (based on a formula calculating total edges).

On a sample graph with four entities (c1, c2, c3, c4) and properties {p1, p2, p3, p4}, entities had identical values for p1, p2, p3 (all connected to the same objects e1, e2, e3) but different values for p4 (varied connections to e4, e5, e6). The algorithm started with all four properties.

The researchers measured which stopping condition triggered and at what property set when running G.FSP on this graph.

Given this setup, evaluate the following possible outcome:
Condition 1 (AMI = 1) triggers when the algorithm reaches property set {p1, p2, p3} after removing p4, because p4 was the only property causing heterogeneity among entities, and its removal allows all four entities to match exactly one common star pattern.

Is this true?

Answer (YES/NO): YES